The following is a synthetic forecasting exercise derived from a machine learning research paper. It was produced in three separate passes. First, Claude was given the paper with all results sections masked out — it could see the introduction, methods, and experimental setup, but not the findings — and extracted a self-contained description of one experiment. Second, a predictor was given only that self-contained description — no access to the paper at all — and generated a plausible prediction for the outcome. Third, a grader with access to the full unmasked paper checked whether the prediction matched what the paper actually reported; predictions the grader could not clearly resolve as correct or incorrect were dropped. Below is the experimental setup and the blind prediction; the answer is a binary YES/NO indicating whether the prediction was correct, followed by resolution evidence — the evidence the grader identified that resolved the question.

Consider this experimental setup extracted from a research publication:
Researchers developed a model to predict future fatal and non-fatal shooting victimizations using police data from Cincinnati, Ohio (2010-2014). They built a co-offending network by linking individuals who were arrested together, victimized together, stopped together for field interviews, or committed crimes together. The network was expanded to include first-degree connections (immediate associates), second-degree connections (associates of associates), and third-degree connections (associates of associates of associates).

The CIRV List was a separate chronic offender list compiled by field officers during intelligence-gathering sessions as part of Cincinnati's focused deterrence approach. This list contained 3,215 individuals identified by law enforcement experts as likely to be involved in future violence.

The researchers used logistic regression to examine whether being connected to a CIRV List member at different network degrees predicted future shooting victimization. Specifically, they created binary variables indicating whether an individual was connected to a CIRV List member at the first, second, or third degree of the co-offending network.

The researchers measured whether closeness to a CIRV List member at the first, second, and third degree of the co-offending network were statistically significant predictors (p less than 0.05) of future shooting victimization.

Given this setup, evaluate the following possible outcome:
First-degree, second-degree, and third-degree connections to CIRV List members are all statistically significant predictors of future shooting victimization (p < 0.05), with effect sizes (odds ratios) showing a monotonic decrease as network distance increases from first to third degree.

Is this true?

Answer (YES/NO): NO